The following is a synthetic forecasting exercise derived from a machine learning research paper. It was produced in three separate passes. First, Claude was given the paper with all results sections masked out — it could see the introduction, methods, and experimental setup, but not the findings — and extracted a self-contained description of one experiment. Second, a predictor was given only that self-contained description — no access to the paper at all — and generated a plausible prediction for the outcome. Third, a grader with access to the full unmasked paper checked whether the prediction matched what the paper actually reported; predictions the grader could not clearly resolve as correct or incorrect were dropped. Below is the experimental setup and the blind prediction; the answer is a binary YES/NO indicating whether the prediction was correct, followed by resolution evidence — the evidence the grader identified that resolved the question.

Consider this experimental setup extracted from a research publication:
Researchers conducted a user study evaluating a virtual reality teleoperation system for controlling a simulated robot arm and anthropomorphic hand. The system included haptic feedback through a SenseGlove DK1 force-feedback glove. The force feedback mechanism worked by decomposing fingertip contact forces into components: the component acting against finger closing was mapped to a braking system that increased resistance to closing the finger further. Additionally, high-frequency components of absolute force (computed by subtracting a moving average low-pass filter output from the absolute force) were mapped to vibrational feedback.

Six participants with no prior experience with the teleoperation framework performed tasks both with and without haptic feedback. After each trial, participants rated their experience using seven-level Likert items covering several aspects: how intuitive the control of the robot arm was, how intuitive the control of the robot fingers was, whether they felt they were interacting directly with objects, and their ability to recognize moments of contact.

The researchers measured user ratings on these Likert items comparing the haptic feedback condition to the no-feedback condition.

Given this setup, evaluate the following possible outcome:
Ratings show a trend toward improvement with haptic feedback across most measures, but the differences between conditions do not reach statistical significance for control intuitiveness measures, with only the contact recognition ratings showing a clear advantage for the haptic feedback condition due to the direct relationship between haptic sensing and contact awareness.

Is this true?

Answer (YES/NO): NO